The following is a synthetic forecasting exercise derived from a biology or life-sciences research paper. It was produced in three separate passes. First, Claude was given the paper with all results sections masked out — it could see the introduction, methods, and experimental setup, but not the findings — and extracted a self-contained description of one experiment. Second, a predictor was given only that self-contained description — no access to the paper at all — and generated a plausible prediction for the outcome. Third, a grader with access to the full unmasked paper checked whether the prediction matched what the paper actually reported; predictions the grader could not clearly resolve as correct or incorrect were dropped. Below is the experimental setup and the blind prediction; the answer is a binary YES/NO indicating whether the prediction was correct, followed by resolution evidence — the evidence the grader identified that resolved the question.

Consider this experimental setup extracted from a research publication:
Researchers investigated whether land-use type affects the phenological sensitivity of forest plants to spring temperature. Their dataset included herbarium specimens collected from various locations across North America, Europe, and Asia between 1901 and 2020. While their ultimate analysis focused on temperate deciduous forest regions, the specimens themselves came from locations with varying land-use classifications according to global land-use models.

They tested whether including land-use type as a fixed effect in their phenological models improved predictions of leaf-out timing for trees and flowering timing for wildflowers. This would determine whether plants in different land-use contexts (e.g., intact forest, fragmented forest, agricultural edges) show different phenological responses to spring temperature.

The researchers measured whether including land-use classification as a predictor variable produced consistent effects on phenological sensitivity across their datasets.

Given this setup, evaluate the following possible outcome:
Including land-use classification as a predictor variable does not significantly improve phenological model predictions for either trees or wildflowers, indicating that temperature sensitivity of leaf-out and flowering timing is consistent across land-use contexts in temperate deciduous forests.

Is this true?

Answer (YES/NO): YES